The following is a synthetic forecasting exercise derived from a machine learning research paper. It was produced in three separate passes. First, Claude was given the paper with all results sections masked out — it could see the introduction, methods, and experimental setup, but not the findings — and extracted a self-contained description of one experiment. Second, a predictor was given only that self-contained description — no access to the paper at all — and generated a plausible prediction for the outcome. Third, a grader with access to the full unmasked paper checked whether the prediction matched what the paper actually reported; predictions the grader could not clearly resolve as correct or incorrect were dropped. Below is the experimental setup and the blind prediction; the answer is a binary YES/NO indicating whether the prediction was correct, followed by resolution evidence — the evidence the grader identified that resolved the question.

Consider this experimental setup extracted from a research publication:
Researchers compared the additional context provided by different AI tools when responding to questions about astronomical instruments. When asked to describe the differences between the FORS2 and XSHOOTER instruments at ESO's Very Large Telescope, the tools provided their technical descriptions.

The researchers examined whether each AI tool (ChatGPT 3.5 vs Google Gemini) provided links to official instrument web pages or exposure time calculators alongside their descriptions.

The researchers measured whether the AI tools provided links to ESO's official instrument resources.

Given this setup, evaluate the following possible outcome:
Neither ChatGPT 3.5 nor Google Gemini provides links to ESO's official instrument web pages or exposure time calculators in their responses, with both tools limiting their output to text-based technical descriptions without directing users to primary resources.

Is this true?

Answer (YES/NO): NO